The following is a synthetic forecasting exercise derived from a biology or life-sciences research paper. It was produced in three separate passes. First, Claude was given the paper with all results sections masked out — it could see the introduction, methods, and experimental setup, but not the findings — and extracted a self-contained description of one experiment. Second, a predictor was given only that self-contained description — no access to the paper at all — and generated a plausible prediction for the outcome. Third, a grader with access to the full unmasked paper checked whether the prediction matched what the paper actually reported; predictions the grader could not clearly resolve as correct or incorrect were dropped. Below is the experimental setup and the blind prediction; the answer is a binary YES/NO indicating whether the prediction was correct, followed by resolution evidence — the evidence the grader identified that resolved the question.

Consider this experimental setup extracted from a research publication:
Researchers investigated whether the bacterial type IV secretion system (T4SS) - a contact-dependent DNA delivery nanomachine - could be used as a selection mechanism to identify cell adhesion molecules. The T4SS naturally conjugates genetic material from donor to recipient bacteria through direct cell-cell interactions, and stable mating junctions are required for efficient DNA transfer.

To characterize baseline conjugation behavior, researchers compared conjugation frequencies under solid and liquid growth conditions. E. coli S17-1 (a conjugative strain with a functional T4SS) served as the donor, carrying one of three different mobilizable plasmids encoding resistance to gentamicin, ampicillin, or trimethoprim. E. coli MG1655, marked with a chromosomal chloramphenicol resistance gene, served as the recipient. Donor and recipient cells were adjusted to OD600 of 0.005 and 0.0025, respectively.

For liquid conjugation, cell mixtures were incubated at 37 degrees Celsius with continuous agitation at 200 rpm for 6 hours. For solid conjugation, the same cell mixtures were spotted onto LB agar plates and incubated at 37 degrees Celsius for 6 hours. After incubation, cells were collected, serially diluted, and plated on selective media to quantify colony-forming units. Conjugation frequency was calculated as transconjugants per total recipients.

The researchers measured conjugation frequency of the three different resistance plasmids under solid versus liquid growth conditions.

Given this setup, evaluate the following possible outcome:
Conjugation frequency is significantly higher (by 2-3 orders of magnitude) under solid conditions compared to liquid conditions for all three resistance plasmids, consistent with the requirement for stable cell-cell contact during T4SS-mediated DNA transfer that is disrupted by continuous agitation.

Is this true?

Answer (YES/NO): YES